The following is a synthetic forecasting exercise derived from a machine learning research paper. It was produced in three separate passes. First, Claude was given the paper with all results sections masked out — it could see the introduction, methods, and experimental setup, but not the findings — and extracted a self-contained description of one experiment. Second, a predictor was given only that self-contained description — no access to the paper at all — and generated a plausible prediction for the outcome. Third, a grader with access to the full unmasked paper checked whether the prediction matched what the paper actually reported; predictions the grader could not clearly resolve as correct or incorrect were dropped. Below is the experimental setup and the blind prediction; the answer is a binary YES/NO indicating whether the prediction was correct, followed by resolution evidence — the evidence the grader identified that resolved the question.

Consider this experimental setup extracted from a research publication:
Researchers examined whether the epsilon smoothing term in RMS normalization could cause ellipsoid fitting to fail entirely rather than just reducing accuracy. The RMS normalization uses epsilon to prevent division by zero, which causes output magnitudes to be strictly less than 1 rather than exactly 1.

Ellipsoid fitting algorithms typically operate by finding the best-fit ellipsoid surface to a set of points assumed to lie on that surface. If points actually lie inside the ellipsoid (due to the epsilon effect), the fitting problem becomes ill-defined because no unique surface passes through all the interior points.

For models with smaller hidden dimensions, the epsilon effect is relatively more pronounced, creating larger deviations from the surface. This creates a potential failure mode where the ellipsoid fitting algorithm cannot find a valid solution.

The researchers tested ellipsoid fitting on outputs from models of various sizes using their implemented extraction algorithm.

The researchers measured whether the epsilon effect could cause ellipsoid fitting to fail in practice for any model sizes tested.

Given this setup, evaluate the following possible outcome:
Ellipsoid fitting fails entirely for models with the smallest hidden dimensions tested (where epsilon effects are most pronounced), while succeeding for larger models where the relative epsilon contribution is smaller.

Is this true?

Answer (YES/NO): NO